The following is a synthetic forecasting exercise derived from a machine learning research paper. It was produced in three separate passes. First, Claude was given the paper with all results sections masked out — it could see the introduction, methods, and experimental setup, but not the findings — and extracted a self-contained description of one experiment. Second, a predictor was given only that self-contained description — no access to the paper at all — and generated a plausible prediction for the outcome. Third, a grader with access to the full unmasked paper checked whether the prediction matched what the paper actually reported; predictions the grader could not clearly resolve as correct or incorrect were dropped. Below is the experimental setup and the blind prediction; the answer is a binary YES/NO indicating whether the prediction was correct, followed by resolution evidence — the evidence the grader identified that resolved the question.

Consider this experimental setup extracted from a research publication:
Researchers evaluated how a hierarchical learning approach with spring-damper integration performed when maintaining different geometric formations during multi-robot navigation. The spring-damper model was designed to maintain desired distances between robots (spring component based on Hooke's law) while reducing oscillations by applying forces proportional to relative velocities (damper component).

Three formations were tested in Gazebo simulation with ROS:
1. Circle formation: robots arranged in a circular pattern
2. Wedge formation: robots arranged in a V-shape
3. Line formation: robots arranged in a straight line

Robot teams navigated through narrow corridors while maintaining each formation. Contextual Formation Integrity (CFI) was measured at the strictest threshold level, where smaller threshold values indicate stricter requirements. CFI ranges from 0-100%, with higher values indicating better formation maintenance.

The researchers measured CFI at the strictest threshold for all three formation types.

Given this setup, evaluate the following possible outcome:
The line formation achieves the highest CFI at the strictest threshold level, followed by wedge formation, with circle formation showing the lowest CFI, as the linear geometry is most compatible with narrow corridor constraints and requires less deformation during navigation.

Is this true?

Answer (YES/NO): NO